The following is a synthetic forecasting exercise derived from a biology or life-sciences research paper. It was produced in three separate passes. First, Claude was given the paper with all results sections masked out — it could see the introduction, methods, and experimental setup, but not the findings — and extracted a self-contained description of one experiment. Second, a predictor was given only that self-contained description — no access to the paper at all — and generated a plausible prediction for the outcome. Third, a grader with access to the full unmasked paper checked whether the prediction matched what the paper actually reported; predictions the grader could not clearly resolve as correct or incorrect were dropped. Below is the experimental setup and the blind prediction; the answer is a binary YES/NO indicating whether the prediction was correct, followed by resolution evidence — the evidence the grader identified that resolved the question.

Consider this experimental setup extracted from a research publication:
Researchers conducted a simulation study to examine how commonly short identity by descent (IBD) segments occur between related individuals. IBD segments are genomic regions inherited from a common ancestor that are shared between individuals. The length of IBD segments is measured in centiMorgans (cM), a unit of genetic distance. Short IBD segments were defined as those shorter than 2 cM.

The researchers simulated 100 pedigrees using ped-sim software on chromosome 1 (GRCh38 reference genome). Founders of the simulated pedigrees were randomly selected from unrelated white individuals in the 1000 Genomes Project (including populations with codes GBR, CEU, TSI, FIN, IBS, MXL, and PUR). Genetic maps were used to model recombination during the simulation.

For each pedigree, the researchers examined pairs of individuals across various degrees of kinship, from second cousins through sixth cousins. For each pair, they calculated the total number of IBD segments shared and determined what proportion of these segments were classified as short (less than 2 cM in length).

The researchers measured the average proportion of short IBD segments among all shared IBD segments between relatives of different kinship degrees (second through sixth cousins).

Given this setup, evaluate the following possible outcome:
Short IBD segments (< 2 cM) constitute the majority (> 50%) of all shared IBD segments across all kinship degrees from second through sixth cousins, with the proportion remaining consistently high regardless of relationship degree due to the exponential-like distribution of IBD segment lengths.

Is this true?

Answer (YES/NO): NO